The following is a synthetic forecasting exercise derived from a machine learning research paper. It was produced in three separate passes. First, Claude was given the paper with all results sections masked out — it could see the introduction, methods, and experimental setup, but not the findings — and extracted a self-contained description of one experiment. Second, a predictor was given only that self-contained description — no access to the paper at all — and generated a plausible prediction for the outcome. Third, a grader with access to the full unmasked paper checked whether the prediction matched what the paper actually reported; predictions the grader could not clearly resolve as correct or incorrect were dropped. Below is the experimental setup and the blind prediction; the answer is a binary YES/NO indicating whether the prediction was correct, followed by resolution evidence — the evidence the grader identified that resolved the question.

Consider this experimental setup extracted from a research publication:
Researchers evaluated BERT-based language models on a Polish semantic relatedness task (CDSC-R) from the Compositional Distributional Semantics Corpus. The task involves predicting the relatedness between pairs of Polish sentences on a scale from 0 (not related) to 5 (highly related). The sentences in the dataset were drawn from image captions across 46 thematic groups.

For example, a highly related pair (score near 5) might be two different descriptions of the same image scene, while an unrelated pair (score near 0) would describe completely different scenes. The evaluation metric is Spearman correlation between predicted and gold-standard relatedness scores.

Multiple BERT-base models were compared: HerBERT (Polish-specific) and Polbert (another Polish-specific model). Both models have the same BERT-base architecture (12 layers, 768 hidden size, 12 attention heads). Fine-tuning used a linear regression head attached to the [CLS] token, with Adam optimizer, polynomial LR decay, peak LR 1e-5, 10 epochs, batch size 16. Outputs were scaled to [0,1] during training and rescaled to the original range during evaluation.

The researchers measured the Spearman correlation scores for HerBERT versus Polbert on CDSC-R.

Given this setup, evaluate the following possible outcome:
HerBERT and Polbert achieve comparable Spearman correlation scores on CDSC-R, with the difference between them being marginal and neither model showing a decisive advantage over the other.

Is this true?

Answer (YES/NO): NO